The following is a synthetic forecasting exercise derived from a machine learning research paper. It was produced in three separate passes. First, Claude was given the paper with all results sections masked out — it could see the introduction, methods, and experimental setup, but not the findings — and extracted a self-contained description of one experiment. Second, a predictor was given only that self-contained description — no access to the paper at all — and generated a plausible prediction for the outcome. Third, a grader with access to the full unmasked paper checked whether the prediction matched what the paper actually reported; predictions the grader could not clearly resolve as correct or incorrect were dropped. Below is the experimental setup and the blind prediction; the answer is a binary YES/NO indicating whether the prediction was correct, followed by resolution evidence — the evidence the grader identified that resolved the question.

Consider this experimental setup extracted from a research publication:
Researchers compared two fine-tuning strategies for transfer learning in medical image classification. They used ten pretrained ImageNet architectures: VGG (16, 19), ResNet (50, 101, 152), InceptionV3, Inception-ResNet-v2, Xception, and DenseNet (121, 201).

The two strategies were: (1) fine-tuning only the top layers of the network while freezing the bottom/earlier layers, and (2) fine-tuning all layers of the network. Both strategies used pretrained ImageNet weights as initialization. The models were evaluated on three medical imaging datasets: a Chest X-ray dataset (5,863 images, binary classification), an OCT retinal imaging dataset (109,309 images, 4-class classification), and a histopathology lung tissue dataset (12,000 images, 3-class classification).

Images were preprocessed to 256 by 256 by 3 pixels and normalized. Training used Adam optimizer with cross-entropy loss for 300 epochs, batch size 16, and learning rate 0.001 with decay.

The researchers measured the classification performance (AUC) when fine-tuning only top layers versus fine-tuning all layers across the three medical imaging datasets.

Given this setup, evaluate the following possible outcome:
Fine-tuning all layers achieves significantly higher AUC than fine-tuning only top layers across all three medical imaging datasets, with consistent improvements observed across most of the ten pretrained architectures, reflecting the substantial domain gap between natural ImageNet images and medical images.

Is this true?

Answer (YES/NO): NO